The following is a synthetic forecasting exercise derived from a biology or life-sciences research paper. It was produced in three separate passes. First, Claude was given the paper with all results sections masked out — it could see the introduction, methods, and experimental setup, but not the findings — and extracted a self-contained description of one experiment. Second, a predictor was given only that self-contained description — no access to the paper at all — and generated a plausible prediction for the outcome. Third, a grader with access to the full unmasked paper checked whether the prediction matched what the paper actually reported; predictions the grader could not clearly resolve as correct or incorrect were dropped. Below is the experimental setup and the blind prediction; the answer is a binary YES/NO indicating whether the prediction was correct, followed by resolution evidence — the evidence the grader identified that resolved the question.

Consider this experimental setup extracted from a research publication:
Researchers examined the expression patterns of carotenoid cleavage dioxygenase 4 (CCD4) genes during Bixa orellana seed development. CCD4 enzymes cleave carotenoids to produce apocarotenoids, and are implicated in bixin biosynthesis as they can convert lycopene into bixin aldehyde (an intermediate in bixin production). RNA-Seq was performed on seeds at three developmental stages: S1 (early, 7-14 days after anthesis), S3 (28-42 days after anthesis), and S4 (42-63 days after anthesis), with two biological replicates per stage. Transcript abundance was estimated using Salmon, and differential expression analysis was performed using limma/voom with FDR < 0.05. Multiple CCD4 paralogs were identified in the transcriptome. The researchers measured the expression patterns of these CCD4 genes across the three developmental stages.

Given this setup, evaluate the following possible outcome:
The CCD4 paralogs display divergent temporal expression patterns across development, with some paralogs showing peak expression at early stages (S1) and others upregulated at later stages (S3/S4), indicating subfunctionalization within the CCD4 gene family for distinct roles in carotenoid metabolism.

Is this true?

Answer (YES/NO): NO